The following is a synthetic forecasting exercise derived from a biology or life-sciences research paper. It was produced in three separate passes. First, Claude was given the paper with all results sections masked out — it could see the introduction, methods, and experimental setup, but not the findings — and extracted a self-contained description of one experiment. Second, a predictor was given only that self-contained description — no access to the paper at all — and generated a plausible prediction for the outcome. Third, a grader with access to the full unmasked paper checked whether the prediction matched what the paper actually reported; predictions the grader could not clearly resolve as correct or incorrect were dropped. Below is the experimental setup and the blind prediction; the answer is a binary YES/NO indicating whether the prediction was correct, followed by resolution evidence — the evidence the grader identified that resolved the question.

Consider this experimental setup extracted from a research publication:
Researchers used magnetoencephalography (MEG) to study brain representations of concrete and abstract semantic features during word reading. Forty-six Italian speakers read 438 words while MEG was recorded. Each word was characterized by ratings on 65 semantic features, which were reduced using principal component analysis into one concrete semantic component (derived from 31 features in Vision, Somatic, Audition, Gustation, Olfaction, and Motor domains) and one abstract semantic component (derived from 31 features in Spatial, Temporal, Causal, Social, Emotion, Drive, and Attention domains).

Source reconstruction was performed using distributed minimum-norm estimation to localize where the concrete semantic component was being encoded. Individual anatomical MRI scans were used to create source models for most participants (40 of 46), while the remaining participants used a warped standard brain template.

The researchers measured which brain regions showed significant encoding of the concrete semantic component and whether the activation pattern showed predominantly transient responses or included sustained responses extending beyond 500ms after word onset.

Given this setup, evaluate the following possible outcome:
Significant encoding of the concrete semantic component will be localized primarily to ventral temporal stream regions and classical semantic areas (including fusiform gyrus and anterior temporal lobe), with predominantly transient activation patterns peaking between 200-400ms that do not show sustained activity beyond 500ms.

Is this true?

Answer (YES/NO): NO